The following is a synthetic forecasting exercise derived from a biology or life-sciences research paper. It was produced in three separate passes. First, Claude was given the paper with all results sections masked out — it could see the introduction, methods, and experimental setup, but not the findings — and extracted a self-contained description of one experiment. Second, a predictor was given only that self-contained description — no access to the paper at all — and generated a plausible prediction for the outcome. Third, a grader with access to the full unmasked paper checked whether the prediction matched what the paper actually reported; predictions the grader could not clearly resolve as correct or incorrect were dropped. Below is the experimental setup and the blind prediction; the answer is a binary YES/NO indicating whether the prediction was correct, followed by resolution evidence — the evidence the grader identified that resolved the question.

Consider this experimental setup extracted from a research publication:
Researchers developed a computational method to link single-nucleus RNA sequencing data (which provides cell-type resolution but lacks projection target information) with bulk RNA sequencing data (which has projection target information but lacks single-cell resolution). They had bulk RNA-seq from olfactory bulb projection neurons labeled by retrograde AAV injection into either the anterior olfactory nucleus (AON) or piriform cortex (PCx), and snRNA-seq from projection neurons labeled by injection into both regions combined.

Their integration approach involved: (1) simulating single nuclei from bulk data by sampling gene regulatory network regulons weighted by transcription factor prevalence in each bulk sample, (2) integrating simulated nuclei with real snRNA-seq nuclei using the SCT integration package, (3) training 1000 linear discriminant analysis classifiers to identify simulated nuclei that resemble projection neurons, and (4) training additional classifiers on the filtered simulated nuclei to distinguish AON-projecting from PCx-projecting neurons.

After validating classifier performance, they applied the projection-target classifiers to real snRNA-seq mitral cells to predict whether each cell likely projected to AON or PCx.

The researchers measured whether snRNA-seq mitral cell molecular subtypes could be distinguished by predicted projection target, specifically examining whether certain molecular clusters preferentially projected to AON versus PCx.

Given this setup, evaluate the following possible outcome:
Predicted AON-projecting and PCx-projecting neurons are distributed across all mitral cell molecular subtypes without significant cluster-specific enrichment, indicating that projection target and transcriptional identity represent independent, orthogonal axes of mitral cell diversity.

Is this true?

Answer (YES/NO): NO